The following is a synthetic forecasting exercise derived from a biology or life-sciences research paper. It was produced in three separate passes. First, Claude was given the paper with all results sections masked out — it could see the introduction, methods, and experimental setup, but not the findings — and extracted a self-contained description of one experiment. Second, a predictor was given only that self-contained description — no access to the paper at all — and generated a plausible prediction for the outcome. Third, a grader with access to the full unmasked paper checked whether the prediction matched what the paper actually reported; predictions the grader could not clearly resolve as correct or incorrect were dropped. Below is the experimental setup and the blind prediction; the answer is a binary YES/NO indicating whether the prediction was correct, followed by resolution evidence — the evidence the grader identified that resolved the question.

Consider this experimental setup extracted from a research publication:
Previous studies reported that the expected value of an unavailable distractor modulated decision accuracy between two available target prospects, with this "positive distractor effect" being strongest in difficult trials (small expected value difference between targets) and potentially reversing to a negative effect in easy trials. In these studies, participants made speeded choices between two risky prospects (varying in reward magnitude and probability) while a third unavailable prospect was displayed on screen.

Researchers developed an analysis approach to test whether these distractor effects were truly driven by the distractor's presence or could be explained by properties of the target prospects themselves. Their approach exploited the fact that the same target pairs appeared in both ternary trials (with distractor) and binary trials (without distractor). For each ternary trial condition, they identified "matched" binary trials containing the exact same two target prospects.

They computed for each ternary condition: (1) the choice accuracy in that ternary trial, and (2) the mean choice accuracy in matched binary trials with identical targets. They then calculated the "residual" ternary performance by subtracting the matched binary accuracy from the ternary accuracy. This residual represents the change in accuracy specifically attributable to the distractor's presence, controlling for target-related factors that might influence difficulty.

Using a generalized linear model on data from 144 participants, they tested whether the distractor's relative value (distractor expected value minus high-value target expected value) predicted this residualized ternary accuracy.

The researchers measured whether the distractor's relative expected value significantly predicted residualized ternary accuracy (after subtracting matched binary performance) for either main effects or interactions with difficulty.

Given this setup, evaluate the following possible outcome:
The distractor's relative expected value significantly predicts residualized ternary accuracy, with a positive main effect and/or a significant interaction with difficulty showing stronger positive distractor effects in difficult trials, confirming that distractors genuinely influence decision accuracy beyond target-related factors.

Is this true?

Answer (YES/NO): NO